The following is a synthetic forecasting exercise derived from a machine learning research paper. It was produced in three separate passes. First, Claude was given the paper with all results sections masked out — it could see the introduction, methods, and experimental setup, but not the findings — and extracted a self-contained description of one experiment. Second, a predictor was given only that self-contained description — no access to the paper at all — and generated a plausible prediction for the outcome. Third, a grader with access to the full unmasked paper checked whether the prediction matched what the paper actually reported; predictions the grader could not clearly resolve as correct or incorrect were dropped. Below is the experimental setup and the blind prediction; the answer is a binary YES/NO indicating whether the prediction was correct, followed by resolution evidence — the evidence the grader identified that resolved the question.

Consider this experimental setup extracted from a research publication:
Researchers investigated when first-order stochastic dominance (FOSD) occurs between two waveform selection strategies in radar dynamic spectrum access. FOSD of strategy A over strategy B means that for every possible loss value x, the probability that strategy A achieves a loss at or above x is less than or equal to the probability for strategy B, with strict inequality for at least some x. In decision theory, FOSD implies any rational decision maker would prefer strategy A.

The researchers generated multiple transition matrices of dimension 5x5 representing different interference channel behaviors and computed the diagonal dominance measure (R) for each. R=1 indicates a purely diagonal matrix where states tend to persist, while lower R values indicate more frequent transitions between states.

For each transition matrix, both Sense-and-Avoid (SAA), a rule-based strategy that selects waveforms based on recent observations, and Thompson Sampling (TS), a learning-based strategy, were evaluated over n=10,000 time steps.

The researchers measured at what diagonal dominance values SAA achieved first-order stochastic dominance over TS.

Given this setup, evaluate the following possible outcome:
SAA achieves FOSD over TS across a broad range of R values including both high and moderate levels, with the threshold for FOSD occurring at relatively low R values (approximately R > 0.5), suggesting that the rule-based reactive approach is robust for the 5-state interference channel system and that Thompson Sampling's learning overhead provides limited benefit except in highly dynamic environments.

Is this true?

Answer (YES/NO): NO